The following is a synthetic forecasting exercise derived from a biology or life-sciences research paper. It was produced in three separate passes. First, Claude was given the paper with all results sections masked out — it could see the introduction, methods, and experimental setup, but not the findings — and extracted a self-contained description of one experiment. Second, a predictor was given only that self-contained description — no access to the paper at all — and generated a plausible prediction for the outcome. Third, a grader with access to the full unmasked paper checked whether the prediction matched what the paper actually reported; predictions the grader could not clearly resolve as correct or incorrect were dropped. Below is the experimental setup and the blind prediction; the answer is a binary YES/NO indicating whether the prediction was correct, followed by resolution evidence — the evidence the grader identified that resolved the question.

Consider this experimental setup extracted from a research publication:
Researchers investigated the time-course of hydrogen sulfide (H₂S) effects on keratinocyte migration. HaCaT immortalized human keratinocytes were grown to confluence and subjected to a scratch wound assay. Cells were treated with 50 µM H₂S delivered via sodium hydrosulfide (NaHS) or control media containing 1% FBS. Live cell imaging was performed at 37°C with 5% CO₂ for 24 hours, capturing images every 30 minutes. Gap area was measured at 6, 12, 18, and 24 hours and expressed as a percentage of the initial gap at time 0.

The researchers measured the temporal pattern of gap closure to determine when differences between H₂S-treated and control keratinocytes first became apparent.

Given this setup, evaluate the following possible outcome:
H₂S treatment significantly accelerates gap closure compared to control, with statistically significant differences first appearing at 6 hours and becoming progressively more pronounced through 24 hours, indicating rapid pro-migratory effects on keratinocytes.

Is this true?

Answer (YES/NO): NO